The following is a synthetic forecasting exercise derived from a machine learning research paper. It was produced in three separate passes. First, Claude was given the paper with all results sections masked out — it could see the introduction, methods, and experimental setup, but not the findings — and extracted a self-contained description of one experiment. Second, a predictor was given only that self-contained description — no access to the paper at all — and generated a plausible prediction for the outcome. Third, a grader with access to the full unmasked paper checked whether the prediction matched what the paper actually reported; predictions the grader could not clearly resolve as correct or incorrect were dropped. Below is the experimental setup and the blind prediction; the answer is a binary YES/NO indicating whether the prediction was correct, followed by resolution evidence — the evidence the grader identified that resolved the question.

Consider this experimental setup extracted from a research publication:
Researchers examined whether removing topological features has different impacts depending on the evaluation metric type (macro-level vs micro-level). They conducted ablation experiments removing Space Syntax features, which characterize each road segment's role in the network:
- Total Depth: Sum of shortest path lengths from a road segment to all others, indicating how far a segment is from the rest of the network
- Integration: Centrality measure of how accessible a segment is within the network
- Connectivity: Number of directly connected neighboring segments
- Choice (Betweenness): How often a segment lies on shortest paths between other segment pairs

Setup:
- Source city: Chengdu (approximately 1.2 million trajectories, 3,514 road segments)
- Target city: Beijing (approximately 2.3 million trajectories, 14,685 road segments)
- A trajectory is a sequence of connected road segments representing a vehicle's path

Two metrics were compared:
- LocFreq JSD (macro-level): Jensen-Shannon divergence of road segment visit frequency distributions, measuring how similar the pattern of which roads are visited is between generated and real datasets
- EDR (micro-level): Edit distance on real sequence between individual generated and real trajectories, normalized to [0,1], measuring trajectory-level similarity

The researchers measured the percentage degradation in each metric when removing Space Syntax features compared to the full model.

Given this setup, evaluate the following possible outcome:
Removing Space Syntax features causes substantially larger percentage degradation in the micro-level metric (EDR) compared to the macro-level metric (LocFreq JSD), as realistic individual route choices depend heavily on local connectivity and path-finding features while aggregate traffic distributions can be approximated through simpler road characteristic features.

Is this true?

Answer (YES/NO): NO